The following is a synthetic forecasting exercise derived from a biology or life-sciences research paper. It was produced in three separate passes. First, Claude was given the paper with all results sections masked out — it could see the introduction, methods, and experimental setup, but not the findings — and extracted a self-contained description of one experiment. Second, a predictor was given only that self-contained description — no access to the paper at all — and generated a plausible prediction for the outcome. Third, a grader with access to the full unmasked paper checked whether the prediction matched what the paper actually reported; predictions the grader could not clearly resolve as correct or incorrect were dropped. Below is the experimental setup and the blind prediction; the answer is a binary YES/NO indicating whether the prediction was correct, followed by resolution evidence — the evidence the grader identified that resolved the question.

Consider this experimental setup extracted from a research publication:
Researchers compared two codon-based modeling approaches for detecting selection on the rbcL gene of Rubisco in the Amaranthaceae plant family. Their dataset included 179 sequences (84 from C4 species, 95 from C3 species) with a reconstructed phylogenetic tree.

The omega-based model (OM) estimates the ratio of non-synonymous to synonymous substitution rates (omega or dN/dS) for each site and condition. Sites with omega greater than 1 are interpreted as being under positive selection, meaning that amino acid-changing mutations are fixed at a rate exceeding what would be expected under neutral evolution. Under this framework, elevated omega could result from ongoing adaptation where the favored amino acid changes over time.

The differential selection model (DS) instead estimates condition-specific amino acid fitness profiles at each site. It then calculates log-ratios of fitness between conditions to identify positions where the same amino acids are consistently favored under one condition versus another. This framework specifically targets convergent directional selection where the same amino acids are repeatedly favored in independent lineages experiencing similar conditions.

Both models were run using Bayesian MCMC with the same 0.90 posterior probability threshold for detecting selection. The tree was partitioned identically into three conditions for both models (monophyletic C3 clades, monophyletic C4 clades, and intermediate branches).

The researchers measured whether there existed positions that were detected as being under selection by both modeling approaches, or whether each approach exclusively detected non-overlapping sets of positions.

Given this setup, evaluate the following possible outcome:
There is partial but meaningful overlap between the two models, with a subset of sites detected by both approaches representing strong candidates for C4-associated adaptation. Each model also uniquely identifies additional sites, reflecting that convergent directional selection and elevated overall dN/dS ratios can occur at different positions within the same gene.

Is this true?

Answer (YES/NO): YES